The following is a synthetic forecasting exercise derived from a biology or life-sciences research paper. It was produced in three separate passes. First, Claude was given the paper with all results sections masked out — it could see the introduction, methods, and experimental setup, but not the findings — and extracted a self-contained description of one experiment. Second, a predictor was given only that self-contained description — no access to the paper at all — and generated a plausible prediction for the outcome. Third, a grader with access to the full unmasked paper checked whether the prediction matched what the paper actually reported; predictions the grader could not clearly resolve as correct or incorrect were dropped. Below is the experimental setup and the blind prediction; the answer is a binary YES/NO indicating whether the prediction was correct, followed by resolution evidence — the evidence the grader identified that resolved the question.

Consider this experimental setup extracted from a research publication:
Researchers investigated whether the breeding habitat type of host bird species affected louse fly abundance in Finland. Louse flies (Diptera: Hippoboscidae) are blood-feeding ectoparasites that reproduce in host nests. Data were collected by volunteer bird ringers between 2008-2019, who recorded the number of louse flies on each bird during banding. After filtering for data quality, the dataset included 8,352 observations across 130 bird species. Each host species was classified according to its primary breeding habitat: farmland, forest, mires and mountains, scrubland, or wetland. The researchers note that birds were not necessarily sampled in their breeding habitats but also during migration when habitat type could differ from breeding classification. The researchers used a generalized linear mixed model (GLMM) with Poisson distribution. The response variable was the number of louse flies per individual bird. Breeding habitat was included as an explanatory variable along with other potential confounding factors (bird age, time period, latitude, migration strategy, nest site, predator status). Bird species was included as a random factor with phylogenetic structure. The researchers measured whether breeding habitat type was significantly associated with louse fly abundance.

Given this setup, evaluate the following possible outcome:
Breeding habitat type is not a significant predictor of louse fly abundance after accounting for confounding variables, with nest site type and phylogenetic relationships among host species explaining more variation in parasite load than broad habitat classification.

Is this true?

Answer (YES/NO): NO